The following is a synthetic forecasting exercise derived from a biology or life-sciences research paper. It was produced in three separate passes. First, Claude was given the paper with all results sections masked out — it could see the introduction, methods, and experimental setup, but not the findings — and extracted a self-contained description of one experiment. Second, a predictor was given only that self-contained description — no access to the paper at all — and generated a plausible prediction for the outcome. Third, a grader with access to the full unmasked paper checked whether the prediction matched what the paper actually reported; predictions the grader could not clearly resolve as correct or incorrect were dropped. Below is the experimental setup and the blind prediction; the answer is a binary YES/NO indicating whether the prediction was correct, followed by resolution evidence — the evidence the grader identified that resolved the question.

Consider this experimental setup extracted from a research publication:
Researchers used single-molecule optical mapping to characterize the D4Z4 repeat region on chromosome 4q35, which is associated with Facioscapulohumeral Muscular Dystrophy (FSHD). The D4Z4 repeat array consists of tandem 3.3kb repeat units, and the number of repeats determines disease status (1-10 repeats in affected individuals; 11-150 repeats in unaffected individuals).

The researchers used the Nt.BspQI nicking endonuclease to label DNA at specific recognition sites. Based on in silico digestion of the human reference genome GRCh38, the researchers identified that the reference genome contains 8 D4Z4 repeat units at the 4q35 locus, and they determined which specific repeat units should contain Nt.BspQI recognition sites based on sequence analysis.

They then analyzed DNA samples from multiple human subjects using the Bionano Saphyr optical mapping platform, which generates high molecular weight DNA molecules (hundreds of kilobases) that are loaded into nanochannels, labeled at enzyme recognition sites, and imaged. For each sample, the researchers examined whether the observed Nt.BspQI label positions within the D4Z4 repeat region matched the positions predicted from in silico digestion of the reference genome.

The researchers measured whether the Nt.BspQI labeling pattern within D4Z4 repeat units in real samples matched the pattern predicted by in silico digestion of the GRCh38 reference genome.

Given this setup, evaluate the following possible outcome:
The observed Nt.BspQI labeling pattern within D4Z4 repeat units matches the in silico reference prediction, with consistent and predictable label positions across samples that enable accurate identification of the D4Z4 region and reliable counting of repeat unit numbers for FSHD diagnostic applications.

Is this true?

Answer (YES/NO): NO